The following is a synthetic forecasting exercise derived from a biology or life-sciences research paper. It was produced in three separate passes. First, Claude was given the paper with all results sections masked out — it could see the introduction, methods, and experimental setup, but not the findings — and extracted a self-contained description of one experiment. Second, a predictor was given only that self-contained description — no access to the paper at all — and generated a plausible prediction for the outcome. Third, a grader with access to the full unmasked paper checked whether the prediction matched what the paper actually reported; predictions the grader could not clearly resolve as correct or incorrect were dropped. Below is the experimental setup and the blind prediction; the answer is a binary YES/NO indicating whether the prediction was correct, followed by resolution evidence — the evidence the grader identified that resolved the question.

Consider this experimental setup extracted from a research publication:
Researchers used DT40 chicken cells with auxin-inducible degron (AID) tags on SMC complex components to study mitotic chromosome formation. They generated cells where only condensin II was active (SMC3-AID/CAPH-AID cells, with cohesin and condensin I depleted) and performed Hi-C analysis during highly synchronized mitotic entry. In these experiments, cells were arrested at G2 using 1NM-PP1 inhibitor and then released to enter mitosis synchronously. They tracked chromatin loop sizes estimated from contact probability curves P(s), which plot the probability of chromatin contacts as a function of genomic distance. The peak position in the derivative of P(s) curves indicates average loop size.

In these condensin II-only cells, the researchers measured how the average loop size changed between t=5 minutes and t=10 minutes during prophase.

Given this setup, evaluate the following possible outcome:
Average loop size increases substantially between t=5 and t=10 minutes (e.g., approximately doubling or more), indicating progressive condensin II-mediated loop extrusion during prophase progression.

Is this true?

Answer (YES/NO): NO